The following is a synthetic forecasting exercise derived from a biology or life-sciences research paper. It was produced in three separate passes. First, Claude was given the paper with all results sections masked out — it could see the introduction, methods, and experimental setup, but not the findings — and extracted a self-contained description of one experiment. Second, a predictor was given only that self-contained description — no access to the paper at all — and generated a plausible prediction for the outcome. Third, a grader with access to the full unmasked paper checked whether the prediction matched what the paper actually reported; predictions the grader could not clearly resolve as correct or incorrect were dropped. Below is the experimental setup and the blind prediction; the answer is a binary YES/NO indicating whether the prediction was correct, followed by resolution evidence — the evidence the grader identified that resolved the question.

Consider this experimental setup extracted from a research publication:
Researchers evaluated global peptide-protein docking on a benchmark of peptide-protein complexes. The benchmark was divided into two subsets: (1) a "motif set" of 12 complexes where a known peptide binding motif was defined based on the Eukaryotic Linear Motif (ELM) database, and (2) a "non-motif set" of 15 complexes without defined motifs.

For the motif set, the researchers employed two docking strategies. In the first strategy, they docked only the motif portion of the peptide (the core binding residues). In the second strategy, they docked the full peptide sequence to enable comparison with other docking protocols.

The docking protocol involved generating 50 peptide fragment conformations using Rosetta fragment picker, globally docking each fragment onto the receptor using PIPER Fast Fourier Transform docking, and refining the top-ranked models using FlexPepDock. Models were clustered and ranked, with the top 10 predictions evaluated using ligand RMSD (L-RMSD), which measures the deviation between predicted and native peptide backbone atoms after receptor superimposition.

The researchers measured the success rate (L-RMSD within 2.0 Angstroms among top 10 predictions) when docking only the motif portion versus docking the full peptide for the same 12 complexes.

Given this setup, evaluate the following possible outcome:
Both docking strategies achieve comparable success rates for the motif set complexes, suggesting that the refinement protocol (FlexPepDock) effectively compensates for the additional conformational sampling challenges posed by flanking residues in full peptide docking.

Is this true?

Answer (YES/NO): NO